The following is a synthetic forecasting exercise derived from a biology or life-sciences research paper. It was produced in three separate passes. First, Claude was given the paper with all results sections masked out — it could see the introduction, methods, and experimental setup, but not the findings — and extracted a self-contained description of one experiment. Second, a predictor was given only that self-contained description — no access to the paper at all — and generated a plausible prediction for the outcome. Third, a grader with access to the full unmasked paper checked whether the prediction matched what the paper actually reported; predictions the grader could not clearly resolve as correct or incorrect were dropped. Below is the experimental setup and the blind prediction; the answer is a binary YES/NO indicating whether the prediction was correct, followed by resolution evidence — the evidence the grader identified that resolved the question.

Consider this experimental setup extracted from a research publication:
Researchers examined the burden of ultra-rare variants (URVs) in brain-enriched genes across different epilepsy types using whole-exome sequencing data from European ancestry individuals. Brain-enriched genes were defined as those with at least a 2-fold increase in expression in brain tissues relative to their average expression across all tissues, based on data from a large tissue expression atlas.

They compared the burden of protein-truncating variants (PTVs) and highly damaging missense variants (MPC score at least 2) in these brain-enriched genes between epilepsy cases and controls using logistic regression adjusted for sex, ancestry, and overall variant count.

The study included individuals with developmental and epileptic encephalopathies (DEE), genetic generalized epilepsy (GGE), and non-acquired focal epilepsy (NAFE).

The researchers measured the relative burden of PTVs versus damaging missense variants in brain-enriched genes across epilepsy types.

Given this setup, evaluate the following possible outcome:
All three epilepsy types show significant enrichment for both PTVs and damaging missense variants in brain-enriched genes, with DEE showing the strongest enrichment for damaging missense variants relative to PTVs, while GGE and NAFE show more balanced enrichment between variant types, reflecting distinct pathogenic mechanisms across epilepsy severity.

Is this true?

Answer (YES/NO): NO